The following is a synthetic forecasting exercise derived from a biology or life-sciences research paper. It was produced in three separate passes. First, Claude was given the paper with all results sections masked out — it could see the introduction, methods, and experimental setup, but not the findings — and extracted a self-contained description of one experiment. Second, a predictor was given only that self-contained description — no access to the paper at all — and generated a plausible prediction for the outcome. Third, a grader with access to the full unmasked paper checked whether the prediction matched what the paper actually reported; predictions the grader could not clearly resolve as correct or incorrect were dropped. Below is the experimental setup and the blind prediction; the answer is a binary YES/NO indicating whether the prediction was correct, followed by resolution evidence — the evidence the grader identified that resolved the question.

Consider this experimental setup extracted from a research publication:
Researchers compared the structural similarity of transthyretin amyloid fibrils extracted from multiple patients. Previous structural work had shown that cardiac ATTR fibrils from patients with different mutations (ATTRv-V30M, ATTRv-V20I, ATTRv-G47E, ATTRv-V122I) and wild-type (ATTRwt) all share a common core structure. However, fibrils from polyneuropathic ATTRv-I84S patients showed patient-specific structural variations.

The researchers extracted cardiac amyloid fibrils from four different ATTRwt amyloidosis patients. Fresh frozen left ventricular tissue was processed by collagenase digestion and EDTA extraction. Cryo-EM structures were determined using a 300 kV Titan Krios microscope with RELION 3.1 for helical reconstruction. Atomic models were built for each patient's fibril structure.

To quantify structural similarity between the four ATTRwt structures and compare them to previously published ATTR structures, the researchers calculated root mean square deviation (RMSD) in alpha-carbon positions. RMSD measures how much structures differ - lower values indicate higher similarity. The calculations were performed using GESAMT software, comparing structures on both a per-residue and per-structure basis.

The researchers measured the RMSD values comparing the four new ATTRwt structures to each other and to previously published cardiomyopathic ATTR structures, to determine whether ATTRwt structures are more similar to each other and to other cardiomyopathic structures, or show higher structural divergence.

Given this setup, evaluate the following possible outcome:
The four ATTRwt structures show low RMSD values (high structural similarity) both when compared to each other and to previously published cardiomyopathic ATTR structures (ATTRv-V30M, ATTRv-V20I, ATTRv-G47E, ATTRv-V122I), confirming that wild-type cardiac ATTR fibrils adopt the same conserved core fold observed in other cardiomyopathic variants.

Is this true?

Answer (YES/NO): YES